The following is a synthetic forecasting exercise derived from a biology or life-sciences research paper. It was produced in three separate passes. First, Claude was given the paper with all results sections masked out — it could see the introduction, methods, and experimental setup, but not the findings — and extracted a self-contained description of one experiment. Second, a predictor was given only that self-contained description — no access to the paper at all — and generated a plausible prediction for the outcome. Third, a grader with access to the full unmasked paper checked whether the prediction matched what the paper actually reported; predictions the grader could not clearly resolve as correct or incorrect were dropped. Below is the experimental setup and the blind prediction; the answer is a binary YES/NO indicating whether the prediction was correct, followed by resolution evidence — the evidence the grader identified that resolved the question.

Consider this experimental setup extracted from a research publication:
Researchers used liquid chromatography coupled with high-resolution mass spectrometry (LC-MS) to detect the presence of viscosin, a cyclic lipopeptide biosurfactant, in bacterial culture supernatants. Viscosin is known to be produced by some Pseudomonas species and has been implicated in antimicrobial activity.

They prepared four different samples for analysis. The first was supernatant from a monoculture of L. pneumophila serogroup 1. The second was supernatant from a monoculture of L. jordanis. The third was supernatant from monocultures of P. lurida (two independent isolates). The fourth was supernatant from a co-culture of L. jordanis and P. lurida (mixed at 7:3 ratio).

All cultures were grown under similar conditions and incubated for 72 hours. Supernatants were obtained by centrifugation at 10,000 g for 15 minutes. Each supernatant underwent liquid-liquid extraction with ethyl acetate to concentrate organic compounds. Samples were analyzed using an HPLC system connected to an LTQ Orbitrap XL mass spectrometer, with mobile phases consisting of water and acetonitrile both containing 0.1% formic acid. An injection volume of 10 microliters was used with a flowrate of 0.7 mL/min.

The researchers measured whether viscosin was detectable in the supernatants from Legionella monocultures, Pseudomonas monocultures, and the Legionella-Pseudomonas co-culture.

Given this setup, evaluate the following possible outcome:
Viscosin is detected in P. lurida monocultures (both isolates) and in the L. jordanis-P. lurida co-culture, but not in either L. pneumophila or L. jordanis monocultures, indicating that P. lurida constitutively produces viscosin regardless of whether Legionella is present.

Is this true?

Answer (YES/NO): NO